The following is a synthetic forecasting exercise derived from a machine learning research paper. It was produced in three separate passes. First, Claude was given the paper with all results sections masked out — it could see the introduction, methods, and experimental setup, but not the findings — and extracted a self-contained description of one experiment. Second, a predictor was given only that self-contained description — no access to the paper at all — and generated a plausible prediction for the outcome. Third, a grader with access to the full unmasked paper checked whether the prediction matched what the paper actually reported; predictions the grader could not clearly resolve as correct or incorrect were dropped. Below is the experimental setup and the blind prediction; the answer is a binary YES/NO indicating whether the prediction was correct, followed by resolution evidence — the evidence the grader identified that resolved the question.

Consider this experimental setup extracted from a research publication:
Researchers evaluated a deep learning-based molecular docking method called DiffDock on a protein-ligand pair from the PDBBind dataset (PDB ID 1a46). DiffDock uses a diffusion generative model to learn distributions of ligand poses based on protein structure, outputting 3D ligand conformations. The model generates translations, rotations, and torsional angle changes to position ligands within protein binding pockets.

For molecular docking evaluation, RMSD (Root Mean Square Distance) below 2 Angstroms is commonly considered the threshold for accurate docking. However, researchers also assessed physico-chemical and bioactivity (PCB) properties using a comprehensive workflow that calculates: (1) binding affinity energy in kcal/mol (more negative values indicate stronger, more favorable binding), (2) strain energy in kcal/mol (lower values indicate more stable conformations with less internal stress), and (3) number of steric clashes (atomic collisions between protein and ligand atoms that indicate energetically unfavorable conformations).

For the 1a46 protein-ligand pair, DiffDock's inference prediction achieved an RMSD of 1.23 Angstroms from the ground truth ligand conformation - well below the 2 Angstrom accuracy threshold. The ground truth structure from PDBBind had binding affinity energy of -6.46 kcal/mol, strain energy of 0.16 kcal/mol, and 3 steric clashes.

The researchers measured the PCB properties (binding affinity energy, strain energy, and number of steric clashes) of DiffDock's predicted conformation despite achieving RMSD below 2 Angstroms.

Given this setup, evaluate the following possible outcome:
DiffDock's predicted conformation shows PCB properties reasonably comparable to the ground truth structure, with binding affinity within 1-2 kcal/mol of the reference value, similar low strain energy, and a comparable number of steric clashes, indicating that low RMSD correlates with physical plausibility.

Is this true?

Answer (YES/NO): NO